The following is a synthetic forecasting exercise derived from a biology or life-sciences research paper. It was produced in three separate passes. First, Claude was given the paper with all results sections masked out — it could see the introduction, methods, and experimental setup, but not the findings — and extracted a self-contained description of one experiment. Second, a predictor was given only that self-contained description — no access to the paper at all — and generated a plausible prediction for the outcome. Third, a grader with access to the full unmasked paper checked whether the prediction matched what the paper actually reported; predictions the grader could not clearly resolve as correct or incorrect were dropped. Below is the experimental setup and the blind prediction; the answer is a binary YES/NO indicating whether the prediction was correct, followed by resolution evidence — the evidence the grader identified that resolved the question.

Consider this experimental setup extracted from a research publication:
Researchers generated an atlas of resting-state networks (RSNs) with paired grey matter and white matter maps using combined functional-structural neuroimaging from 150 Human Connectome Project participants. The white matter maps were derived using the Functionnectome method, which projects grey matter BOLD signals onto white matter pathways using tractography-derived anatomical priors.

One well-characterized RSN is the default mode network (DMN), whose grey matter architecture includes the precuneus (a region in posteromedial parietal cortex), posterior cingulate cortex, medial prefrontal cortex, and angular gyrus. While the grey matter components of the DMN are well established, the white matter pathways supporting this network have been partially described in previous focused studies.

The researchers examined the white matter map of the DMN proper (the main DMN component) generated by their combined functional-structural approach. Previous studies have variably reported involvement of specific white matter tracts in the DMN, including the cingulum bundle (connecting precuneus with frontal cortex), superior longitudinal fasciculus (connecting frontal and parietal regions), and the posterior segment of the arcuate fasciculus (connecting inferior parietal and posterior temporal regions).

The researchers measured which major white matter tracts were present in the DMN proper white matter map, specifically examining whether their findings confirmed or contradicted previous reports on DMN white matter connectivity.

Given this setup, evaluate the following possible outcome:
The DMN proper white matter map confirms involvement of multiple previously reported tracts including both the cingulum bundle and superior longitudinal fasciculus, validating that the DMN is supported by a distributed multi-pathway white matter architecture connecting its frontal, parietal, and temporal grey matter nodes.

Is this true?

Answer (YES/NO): YES